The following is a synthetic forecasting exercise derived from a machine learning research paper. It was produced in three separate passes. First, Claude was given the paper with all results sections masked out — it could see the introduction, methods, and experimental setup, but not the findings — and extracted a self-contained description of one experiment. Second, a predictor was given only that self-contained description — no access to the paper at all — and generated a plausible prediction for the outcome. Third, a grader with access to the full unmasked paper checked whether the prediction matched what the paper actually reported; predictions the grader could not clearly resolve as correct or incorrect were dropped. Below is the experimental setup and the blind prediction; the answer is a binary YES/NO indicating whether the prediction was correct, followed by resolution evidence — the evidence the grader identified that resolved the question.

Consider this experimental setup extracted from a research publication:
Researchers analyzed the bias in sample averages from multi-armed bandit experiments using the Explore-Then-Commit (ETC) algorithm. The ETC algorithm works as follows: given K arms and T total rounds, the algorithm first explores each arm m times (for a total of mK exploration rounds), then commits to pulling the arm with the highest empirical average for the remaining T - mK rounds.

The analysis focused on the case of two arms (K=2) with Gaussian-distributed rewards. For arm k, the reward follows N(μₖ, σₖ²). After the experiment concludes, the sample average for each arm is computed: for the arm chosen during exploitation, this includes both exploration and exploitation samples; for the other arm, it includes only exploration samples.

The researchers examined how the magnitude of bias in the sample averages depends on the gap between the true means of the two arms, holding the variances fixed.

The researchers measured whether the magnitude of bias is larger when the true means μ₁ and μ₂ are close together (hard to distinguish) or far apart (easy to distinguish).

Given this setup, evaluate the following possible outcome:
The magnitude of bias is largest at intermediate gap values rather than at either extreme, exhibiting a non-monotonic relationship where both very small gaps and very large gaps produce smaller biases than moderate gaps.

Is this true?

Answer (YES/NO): NO